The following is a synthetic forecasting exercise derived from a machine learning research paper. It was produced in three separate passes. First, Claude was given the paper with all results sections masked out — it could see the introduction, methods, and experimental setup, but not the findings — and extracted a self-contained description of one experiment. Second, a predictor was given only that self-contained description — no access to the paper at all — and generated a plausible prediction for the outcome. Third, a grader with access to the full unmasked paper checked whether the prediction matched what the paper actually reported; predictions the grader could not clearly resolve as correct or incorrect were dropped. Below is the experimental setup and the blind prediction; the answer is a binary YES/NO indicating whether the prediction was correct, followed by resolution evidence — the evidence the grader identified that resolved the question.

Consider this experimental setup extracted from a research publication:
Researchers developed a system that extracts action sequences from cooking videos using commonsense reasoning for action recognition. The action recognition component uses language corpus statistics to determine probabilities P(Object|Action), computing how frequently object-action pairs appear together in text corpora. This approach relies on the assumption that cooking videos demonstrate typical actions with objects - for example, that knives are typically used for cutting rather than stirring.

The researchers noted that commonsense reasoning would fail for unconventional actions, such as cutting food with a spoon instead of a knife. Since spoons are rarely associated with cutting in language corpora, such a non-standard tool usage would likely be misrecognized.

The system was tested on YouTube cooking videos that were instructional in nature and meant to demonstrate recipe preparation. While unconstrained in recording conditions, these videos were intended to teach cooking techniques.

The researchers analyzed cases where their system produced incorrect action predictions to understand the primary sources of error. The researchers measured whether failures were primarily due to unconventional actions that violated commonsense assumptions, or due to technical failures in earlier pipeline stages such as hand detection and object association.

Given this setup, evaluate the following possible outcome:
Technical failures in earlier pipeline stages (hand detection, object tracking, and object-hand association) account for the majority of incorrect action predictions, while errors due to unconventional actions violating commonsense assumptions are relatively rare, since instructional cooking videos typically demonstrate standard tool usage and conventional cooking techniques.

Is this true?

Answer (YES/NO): YES